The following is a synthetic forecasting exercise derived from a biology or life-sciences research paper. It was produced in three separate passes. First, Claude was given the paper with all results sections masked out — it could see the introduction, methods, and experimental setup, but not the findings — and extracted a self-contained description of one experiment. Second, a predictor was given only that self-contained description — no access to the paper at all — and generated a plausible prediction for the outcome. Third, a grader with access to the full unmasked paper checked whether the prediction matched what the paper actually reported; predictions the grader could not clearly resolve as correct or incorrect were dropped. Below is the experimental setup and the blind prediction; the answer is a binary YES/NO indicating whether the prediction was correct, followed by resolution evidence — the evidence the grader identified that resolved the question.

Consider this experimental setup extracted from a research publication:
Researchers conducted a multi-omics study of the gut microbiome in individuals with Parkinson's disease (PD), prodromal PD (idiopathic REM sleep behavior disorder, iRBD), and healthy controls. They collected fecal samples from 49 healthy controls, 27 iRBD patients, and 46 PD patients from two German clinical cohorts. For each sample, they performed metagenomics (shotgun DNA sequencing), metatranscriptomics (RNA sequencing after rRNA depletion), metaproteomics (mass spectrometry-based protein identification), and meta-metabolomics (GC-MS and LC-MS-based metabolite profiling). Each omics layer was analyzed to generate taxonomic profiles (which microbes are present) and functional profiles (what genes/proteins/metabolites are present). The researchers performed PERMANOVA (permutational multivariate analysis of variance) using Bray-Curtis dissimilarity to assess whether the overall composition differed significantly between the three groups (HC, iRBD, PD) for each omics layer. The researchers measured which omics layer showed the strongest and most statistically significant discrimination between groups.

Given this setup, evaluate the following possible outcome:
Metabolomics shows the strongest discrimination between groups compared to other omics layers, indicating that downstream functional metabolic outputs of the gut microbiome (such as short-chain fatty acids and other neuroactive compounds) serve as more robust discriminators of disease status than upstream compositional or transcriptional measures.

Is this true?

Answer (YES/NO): NO